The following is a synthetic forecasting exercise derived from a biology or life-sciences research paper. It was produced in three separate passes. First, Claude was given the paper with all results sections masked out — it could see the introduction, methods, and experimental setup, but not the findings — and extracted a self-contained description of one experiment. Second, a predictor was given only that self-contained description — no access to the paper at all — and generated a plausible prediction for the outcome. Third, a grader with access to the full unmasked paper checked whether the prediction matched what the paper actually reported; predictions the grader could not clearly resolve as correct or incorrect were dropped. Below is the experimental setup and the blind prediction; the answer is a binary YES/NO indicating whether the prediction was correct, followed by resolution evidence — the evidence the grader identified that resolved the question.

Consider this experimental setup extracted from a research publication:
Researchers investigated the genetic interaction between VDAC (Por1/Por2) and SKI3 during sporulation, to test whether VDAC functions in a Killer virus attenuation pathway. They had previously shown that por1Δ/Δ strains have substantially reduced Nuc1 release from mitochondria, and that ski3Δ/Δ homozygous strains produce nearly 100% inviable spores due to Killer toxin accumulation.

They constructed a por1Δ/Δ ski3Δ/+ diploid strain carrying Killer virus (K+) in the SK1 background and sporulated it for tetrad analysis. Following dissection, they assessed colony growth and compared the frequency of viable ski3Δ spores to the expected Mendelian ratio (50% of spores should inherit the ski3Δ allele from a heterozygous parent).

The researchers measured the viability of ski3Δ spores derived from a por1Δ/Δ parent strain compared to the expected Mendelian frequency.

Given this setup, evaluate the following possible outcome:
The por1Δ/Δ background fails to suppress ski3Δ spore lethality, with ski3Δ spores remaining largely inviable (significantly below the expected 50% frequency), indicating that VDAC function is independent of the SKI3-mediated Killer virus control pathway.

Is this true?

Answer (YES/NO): NO